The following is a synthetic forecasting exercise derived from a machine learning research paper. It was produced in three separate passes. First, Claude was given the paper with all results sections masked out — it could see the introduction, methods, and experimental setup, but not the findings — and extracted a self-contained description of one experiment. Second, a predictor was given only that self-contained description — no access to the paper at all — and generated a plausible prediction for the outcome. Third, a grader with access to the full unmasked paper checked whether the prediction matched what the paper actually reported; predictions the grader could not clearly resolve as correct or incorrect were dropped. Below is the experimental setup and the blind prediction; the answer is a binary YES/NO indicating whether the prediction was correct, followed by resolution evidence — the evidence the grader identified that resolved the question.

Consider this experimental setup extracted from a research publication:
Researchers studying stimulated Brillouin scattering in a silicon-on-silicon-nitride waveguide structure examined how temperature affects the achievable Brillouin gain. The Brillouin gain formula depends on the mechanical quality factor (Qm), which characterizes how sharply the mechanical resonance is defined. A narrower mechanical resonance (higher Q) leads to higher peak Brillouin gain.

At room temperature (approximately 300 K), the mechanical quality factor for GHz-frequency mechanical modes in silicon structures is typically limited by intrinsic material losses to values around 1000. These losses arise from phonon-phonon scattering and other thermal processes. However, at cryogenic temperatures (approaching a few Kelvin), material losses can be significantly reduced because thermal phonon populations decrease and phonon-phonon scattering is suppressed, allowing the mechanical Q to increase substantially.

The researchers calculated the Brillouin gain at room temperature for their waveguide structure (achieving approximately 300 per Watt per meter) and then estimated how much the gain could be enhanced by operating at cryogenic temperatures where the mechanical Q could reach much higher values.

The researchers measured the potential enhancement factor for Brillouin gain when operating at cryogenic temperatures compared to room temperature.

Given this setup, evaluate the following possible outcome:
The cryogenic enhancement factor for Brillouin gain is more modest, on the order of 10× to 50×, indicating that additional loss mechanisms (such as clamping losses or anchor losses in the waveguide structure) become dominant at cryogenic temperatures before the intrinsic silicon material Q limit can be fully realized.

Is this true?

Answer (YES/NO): NO